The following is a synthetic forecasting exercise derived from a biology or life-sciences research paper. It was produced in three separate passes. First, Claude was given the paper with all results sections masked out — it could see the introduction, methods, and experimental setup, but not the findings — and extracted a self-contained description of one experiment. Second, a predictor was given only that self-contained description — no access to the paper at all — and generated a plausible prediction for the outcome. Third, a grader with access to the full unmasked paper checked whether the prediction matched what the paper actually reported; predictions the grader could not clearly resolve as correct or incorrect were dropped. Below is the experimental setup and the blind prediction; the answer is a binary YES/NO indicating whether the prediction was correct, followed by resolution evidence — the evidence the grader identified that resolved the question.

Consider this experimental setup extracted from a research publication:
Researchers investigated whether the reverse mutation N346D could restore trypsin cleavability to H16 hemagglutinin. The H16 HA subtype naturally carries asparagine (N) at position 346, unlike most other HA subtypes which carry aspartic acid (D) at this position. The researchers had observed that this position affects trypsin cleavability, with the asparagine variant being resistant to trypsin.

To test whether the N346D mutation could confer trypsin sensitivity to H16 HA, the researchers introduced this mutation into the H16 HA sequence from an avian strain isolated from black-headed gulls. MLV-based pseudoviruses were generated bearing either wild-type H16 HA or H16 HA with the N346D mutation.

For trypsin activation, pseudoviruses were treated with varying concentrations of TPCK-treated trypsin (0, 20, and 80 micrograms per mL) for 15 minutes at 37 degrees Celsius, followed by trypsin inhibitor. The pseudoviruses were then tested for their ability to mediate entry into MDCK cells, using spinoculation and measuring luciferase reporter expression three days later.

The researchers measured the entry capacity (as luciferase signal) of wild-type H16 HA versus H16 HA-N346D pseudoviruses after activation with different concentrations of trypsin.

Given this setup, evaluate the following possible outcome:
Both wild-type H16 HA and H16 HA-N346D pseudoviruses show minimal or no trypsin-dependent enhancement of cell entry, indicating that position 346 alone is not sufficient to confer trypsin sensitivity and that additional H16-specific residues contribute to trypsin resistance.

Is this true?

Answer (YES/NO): NO